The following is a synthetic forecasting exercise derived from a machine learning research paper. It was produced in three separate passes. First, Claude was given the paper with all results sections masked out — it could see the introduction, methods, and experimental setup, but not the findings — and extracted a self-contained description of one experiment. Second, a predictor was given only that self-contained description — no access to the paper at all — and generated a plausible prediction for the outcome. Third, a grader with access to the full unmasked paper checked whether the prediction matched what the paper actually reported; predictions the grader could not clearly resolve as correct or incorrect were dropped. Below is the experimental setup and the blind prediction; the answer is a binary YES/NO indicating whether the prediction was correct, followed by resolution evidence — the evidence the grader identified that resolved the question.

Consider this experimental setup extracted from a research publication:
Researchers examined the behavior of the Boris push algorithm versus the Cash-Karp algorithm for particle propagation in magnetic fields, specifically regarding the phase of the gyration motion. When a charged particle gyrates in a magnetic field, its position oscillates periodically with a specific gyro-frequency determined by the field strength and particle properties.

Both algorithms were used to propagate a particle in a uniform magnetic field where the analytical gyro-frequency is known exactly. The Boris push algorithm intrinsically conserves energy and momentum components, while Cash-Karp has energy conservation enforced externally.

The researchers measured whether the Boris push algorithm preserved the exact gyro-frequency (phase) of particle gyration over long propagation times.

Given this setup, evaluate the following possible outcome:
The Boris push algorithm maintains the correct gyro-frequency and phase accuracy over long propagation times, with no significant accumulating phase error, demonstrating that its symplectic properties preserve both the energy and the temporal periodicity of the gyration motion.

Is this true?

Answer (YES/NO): NO